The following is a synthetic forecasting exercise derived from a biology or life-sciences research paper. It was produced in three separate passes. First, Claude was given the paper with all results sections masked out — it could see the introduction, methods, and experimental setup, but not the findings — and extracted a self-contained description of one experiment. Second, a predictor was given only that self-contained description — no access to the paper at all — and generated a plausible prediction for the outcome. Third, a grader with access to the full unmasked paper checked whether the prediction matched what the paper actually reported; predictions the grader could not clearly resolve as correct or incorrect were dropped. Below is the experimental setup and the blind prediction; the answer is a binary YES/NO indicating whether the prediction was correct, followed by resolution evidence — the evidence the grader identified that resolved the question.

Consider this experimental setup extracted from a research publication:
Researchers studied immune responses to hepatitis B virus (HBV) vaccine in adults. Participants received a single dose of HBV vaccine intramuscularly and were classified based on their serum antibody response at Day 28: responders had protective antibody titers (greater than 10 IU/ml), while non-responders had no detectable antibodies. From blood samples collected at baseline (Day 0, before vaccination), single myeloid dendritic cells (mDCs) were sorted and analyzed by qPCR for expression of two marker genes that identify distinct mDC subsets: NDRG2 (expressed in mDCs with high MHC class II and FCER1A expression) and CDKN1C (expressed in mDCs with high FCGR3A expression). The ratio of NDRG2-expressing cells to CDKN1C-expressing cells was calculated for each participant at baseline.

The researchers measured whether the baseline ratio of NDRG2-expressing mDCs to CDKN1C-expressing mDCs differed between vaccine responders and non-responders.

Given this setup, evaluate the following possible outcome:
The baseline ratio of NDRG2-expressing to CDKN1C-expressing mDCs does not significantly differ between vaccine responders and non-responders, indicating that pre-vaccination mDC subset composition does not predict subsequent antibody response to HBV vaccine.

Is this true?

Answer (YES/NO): NO